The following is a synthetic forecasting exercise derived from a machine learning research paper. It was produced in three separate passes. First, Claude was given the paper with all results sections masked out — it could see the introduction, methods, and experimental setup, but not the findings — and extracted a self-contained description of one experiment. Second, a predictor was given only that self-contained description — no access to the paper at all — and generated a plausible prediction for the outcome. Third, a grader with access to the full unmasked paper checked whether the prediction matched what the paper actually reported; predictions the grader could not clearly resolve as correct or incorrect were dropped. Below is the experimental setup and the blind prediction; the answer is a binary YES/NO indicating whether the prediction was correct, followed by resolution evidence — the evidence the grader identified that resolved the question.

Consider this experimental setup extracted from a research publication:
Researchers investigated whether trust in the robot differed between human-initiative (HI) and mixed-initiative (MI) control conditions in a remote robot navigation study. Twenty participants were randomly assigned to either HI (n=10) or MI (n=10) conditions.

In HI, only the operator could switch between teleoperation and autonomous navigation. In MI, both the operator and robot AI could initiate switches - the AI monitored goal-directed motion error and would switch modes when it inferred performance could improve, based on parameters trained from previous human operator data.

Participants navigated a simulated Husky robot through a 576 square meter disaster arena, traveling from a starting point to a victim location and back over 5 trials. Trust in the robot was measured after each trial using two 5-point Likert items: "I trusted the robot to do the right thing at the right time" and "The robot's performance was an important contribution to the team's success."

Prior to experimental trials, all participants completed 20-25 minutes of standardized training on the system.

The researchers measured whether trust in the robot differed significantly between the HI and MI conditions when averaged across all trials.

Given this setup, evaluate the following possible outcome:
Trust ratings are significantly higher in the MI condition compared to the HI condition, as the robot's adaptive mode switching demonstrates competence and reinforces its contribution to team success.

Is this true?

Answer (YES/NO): NO